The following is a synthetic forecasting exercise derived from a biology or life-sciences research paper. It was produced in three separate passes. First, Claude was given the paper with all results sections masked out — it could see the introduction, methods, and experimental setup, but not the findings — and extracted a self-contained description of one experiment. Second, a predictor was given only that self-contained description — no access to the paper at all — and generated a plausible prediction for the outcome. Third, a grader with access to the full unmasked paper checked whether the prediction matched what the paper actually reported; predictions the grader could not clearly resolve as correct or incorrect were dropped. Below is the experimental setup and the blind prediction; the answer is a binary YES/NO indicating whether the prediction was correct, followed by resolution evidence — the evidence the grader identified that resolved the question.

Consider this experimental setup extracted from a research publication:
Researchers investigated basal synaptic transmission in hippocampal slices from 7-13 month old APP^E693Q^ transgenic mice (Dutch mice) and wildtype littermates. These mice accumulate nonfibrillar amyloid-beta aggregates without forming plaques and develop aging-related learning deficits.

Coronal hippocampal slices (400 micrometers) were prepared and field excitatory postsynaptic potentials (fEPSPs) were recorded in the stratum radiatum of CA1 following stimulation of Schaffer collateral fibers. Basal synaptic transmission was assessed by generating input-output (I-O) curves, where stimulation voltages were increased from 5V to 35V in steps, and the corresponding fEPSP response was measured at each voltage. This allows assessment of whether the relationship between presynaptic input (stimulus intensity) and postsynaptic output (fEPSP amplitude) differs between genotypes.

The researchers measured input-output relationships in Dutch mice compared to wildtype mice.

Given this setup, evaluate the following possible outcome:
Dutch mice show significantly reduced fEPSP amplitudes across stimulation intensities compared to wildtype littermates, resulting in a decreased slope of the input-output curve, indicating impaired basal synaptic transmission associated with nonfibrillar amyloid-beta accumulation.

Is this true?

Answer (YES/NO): NO